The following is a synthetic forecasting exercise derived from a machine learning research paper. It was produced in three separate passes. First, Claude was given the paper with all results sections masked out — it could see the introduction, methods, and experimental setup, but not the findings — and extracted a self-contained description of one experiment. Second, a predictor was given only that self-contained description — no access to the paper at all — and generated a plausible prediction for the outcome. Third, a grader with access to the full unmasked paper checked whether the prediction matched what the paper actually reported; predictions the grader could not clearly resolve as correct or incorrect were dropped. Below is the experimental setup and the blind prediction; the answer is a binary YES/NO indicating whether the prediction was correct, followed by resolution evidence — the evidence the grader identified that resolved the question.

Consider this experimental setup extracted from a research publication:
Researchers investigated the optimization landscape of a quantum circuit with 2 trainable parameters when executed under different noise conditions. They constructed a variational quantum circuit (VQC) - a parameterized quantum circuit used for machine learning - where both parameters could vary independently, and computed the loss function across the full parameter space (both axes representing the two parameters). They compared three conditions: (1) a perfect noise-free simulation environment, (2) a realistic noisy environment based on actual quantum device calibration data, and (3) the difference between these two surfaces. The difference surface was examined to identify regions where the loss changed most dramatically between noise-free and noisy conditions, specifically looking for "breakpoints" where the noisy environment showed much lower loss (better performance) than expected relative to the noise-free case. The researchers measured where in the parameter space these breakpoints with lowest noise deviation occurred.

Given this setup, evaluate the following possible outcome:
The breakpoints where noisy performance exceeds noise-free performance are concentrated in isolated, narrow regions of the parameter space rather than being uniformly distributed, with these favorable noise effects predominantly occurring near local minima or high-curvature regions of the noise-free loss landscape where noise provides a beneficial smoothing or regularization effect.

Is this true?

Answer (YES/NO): NO